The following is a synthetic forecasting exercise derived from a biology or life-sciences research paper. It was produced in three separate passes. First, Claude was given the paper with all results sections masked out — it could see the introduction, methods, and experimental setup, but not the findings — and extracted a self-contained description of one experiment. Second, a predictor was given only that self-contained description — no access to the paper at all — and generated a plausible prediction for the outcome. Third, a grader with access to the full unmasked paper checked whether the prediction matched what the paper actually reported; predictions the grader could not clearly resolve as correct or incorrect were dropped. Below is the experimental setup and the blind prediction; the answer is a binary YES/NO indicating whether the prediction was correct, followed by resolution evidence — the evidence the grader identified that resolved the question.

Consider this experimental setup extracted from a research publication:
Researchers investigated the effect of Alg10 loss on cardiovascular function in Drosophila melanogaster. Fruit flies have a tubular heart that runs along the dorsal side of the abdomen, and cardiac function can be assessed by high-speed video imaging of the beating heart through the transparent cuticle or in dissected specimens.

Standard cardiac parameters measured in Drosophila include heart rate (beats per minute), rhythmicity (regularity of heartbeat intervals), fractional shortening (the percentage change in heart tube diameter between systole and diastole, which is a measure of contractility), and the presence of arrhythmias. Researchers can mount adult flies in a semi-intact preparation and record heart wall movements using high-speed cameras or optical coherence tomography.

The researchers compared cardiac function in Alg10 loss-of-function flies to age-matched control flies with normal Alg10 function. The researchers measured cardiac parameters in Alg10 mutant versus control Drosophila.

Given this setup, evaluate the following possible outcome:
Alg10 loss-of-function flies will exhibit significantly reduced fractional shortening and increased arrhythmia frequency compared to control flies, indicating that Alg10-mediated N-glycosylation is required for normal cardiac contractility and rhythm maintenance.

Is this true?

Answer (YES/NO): NO